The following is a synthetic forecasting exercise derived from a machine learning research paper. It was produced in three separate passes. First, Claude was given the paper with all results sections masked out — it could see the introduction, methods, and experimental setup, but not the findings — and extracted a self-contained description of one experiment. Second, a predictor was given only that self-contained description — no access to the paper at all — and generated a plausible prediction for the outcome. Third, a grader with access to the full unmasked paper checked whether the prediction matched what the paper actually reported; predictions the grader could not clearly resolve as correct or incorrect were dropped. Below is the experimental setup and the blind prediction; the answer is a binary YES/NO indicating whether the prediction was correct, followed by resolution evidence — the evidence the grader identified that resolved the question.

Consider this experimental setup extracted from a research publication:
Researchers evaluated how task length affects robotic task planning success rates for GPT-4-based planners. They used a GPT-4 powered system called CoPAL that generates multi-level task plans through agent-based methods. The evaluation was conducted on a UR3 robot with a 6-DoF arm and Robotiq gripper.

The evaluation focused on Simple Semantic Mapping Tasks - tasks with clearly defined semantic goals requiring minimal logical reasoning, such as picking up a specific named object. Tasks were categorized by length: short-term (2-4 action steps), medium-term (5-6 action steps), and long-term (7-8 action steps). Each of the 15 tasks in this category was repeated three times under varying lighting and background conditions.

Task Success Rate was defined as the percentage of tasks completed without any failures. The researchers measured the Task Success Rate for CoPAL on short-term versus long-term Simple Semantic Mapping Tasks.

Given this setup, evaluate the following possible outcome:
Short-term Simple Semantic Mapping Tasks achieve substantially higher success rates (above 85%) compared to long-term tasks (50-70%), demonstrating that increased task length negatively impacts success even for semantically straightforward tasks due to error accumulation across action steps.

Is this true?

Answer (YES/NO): NO